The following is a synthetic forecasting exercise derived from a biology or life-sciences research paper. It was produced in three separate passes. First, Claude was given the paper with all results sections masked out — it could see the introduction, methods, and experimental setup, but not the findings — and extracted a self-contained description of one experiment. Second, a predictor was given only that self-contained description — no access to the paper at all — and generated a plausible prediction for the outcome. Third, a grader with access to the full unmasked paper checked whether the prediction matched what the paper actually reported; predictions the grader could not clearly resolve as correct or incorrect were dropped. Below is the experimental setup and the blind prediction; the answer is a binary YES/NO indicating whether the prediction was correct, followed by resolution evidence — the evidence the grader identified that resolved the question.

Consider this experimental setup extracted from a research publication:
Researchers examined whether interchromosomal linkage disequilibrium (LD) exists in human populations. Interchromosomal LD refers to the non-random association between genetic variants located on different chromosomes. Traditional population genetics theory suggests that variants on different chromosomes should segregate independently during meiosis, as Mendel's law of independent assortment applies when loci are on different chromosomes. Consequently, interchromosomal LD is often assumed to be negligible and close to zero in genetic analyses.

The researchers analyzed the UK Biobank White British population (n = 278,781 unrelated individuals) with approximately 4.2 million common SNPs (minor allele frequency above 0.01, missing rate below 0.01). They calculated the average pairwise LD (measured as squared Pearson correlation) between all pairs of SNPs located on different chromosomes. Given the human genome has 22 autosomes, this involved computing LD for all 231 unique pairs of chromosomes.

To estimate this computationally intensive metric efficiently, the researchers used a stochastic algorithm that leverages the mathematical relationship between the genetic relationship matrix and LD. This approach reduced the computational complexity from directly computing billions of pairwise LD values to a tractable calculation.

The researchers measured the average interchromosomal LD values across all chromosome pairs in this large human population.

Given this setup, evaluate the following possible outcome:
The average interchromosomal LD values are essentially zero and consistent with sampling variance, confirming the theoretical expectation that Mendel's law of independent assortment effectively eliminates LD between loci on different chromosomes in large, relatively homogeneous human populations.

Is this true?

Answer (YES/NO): NO